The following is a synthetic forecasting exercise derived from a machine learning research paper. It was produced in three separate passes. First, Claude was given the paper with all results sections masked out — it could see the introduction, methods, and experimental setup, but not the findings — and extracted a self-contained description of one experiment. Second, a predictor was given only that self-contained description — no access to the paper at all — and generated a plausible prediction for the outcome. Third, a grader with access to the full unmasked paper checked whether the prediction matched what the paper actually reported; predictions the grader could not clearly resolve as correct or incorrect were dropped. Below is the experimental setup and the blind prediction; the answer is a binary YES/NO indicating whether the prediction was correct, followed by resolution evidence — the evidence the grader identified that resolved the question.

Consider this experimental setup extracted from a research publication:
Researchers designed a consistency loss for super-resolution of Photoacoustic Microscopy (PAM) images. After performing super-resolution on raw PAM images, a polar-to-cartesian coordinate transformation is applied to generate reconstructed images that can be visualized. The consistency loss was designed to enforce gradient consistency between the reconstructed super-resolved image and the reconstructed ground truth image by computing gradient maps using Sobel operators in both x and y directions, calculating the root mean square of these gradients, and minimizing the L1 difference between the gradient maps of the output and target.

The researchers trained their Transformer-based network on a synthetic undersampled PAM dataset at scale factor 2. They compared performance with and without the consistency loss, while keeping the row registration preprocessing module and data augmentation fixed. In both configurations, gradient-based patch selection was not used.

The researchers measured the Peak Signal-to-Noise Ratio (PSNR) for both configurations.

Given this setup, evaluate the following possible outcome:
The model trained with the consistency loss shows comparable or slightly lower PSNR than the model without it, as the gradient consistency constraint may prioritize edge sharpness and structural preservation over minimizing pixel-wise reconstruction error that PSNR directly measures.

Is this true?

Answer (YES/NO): NO